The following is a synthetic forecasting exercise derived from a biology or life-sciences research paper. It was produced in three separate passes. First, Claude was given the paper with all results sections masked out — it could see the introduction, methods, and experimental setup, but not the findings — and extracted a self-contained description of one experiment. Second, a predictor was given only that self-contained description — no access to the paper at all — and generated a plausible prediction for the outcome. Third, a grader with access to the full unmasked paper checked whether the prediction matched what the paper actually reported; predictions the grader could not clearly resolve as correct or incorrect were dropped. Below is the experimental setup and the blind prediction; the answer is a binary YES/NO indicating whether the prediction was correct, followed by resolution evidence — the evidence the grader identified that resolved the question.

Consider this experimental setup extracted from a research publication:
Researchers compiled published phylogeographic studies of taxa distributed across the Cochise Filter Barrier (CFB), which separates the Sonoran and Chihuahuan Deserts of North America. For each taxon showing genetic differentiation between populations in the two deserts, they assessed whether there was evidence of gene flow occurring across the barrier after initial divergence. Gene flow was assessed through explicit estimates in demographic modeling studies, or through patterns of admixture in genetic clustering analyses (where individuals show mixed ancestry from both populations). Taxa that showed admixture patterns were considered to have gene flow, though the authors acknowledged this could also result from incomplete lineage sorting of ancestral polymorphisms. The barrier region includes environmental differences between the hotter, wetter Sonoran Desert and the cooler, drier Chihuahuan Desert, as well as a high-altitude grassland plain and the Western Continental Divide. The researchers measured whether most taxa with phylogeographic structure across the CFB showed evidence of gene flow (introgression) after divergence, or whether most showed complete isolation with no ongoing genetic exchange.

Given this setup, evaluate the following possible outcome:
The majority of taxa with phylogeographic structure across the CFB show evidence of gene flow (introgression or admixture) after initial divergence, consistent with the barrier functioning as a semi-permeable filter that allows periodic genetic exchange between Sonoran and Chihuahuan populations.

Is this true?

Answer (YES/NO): NO